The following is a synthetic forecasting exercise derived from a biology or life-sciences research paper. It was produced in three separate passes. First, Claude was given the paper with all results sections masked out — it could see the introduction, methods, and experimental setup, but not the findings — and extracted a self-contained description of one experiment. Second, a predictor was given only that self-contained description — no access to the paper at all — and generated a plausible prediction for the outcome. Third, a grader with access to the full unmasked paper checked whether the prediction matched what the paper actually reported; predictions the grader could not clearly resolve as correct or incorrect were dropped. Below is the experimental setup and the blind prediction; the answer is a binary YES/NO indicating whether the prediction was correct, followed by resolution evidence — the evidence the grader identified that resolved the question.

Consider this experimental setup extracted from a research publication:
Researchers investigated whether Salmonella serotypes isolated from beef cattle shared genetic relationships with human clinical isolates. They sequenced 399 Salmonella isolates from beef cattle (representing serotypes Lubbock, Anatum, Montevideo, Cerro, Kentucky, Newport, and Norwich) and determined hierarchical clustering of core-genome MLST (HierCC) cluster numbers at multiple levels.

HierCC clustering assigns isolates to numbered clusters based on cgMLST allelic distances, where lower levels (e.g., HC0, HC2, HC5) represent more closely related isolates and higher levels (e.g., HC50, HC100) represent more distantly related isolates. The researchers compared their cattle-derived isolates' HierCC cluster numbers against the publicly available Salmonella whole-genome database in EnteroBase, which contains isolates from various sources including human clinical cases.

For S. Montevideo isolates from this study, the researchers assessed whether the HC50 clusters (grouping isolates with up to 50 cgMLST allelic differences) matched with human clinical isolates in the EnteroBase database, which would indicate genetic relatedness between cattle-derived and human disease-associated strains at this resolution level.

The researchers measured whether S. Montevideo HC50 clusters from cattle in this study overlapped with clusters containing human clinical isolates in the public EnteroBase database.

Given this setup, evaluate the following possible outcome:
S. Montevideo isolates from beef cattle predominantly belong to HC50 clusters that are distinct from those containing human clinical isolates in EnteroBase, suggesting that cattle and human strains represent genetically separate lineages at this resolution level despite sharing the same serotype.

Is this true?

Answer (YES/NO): NO